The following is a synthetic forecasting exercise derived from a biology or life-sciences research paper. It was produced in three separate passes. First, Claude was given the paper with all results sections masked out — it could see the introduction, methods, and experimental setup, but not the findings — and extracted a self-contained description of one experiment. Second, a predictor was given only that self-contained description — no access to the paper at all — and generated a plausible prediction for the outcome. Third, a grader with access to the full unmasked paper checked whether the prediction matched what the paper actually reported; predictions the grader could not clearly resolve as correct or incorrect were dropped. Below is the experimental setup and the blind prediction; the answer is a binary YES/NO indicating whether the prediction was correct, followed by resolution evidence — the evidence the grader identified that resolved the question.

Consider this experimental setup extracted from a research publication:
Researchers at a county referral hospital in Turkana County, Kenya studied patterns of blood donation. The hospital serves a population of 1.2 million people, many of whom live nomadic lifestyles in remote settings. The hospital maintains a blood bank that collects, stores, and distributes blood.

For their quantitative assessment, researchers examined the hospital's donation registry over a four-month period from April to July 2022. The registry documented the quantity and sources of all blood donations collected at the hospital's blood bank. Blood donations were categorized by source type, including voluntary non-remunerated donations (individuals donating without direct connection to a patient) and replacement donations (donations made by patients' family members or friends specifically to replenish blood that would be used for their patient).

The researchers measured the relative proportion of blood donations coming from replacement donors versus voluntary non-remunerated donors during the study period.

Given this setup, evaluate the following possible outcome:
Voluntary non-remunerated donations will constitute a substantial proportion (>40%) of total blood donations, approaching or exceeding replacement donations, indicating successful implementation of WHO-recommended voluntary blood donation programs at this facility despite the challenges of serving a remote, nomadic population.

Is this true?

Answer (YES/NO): YES